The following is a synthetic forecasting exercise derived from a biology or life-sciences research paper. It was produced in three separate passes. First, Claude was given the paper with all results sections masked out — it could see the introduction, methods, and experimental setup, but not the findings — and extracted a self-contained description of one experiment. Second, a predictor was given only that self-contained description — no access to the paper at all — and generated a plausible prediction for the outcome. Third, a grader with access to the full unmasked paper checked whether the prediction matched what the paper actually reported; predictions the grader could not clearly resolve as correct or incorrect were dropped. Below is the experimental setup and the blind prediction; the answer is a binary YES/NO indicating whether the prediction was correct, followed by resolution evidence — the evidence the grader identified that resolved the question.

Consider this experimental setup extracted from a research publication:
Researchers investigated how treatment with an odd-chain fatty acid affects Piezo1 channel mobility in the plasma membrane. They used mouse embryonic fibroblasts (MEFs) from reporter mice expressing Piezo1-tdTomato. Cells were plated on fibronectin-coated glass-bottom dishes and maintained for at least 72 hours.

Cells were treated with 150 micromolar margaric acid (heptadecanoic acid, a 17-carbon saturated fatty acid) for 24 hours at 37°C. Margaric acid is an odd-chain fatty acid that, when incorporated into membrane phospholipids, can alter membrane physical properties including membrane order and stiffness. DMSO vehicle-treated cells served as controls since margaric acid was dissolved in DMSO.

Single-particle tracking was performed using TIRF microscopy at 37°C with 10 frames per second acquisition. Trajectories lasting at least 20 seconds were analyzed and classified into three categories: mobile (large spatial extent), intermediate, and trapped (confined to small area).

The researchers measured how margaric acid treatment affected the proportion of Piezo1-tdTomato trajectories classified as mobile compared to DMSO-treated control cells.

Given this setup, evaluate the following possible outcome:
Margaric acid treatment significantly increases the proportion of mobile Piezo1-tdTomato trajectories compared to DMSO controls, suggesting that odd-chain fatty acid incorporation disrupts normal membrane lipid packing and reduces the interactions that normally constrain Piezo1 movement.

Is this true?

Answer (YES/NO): NO